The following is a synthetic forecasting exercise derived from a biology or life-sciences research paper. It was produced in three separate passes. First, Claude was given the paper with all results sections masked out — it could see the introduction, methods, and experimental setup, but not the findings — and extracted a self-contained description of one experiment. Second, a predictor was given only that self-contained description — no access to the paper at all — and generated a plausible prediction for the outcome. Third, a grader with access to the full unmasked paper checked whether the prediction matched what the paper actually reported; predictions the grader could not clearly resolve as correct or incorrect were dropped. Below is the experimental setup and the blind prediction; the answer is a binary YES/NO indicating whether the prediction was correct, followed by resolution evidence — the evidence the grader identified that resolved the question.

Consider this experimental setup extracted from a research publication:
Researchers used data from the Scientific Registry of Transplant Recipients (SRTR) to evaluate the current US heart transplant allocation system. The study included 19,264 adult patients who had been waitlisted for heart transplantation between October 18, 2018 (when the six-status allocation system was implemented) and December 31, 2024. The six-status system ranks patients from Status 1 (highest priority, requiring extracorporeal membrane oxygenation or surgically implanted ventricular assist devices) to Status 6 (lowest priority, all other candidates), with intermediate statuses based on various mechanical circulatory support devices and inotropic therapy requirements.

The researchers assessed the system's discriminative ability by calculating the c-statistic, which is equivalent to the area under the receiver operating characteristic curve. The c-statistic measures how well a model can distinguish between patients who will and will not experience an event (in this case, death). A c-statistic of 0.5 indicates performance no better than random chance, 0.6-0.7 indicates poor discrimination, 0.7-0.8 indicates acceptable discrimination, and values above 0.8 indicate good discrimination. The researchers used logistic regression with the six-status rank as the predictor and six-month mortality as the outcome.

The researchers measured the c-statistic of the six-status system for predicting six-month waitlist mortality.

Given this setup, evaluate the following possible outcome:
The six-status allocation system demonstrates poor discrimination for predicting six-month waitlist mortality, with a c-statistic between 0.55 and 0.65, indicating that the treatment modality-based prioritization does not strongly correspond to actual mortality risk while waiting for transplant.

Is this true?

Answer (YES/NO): NO